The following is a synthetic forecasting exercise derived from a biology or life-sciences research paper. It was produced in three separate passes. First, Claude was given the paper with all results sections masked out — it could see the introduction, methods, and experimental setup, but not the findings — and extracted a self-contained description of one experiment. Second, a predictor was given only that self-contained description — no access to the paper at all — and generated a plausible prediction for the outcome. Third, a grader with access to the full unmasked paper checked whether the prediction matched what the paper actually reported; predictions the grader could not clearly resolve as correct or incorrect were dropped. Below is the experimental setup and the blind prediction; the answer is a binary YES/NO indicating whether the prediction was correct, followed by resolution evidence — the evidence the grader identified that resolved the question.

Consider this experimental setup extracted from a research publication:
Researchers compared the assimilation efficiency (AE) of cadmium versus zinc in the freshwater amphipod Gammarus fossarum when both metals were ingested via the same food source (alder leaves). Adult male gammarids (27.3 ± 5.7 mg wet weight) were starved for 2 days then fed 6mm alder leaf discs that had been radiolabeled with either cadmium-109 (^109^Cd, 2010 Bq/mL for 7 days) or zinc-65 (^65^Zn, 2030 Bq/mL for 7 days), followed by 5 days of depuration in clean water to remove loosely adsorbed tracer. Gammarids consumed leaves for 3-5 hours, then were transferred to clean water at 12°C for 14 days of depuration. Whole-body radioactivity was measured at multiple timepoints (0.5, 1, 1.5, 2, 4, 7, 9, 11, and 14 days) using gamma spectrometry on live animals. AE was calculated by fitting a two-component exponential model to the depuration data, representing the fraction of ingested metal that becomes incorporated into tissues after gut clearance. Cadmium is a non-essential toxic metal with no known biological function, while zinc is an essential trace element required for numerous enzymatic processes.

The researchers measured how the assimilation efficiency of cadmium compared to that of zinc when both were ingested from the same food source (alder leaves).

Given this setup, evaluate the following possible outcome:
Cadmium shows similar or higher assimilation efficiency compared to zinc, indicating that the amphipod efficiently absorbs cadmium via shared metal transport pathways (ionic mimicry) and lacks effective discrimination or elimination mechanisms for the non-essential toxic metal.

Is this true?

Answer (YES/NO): YES